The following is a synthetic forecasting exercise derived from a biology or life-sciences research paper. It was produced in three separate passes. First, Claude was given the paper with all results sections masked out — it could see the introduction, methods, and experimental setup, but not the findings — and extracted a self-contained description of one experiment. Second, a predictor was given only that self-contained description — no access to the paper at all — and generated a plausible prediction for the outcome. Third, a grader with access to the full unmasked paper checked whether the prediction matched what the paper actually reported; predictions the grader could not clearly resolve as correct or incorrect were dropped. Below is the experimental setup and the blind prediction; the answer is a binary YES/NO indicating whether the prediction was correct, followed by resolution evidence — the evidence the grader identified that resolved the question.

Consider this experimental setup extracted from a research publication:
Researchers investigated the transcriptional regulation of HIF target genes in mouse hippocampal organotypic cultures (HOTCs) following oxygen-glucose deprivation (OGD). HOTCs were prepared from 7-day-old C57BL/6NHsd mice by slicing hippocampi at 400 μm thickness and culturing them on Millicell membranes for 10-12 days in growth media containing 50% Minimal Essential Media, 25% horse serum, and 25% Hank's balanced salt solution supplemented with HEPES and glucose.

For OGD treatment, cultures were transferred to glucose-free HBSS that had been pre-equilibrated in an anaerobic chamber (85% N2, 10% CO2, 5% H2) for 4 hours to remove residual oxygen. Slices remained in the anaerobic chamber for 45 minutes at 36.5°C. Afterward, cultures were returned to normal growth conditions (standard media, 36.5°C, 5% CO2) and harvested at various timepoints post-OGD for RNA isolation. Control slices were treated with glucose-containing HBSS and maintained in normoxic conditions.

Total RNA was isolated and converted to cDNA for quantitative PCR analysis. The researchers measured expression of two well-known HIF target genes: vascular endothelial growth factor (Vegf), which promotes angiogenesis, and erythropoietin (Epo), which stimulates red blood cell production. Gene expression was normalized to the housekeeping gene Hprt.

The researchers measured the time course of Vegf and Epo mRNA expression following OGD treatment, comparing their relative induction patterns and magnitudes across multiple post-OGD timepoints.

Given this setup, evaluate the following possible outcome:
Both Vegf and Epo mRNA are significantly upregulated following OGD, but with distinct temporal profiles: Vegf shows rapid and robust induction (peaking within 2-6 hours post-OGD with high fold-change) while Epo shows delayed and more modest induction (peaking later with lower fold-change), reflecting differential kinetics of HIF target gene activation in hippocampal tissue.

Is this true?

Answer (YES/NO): NO